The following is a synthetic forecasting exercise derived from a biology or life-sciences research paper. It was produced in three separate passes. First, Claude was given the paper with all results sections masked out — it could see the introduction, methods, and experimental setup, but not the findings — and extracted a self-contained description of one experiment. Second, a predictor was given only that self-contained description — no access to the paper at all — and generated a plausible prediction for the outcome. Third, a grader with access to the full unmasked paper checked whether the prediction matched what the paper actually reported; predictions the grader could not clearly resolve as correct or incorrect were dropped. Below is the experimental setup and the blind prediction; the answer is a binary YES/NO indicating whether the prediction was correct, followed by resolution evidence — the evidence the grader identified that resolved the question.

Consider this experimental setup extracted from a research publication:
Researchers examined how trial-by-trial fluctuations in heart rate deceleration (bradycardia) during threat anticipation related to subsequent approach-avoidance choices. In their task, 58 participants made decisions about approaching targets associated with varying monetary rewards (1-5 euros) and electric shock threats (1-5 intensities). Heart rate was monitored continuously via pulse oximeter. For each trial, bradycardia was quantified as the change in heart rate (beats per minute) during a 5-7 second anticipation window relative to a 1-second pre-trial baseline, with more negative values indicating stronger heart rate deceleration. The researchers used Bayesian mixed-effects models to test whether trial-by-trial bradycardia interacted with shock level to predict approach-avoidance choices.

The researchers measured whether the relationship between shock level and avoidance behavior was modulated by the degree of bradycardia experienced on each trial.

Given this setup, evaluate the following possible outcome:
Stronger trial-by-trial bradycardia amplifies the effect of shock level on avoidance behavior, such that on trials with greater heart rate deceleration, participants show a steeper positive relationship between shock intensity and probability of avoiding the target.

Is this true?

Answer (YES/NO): YES